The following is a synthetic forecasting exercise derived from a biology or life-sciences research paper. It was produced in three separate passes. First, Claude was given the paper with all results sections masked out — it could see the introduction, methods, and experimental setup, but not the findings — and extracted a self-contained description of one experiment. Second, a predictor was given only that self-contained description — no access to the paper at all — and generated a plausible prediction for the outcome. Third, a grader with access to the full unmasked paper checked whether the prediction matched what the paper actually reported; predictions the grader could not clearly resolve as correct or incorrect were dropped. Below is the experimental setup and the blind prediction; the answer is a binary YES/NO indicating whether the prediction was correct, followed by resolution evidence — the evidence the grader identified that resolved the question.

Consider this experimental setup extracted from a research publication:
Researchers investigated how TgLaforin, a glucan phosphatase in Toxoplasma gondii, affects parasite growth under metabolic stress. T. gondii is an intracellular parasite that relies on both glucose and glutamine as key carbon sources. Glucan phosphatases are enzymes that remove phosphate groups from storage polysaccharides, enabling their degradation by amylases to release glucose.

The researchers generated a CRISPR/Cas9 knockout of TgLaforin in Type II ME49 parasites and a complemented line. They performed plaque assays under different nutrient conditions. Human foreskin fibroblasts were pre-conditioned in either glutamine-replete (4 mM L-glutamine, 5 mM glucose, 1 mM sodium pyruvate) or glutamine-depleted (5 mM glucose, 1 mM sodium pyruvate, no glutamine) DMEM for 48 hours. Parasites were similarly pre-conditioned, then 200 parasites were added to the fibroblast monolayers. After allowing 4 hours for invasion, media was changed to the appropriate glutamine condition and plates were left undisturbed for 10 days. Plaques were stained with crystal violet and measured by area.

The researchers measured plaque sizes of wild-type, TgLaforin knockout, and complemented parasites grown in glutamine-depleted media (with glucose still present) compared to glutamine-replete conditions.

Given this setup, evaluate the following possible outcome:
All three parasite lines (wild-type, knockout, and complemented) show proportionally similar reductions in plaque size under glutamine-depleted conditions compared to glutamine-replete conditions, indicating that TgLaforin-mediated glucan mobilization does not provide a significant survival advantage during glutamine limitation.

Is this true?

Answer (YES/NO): NO